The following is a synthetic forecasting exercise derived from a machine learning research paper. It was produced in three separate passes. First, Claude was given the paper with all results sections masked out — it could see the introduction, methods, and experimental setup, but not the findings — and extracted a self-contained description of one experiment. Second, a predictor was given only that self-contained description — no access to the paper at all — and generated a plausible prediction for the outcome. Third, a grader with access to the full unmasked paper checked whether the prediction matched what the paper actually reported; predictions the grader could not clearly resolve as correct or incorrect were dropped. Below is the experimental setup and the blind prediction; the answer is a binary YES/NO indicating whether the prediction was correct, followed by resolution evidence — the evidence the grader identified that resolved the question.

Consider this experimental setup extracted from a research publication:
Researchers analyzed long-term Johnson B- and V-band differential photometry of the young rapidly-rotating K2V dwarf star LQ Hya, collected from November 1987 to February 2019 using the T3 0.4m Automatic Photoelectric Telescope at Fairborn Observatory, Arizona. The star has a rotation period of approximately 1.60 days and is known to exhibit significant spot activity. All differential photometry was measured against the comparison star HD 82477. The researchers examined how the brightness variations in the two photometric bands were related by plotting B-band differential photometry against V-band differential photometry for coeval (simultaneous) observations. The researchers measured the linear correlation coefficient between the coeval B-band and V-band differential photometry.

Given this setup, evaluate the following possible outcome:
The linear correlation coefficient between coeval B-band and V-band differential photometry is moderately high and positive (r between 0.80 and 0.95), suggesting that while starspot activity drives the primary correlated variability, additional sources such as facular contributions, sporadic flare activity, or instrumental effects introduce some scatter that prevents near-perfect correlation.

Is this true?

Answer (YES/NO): NO